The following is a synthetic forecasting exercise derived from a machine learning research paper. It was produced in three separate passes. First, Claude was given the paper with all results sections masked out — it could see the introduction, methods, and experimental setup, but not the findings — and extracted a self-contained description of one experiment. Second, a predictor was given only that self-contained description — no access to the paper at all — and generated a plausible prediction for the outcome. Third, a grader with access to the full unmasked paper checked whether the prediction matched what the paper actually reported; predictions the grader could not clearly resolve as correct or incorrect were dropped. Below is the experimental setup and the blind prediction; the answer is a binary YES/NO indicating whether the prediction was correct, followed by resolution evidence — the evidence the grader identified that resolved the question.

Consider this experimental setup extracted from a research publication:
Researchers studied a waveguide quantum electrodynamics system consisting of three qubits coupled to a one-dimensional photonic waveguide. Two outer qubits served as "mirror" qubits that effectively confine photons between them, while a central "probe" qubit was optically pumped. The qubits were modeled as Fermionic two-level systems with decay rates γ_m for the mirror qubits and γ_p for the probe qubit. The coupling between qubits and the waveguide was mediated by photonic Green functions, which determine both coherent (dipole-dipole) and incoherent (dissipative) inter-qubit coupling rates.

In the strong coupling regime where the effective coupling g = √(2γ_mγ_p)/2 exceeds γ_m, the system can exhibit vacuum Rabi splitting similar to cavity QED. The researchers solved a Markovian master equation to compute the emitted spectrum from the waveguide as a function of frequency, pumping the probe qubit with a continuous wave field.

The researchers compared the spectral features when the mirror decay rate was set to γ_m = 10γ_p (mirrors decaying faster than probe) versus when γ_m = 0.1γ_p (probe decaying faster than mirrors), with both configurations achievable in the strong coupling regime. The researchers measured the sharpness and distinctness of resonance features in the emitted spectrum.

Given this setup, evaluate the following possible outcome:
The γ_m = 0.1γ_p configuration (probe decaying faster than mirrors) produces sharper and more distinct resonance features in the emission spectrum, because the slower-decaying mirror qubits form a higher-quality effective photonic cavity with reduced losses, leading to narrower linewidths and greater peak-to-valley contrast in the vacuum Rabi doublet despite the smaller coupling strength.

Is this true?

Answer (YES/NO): NO